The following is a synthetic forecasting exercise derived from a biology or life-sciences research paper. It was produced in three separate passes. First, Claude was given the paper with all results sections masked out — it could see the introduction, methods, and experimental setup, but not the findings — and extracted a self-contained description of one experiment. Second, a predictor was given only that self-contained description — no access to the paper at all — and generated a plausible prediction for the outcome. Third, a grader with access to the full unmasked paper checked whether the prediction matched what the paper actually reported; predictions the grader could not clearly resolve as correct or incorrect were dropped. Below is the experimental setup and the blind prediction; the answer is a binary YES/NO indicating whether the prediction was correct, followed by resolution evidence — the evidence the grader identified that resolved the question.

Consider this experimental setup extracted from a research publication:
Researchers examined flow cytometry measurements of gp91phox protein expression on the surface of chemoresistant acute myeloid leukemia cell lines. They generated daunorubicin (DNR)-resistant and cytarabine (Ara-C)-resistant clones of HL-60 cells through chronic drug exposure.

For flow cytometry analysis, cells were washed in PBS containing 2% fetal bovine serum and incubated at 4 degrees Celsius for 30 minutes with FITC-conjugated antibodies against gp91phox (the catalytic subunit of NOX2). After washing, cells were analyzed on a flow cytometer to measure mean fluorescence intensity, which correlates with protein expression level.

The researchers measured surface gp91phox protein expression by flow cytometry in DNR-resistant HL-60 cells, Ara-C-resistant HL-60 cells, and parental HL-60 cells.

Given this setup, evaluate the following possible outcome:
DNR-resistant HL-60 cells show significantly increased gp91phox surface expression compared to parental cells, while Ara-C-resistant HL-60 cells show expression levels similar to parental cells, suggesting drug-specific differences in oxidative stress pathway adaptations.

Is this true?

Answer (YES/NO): YES